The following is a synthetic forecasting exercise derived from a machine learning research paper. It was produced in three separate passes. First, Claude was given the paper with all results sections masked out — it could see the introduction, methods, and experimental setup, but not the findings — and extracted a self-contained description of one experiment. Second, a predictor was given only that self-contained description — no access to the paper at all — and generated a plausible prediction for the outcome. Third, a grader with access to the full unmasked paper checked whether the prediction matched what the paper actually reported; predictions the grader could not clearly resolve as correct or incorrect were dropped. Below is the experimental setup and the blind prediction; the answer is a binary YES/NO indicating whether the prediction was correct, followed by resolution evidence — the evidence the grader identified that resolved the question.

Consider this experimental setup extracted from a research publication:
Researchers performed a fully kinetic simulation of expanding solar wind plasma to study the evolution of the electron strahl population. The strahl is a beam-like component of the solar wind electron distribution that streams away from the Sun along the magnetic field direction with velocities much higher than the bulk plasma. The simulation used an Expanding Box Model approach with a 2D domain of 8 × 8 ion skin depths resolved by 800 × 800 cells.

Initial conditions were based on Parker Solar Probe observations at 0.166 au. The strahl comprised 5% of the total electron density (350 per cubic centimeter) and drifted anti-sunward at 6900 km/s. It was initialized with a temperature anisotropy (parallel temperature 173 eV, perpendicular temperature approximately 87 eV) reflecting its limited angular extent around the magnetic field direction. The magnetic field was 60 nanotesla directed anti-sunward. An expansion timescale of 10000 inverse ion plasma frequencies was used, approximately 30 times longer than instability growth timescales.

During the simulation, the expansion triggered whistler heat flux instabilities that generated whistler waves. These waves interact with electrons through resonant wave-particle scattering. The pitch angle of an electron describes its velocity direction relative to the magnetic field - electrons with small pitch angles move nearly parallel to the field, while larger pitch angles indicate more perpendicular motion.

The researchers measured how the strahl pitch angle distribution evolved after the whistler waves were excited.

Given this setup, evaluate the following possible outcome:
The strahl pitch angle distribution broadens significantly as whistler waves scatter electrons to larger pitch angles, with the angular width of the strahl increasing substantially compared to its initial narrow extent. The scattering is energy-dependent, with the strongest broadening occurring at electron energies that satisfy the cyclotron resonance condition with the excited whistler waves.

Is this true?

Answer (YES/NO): YES